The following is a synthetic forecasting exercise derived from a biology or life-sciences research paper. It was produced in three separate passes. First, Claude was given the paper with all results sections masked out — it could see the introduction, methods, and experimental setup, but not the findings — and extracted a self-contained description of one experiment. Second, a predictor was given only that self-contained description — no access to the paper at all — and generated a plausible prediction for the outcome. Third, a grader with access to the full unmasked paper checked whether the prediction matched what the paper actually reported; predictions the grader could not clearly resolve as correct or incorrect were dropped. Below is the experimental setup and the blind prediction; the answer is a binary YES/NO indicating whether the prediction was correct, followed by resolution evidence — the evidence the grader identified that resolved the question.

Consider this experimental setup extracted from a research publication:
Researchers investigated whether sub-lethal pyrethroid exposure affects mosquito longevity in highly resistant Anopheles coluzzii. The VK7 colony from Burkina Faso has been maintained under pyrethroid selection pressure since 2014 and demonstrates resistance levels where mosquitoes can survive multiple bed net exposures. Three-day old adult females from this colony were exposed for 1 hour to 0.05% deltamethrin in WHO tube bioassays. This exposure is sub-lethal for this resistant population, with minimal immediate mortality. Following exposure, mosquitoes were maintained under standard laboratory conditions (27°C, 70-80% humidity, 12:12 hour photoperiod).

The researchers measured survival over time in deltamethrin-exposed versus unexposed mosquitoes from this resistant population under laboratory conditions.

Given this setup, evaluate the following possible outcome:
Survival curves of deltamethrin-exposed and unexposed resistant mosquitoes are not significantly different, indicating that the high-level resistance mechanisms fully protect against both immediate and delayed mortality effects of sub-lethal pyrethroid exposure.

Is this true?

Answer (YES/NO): YES